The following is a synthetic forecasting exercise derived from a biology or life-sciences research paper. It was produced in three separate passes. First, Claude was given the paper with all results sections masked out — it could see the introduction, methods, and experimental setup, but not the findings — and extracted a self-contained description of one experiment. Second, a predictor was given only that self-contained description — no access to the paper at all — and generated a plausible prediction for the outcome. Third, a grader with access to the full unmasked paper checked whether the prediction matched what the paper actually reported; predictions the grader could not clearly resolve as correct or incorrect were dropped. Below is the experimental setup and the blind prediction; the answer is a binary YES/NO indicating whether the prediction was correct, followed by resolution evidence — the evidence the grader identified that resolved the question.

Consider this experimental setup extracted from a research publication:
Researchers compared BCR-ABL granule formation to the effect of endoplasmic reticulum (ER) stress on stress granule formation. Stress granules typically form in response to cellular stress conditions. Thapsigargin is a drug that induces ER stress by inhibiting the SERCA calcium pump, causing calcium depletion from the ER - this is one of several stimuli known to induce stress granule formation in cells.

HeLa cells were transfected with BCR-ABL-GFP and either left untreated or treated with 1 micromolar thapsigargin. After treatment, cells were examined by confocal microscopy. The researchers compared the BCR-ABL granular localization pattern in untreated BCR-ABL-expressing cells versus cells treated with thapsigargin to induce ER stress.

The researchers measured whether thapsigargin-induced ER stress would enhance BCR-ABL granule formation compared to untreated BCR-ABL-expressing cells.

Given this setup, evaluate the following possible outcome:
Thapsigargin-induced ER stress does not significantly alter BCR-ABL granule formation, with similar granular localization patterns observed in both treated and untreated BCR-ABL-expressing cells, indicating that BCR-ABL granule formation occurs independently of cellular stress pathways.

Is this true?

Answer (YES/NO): NO